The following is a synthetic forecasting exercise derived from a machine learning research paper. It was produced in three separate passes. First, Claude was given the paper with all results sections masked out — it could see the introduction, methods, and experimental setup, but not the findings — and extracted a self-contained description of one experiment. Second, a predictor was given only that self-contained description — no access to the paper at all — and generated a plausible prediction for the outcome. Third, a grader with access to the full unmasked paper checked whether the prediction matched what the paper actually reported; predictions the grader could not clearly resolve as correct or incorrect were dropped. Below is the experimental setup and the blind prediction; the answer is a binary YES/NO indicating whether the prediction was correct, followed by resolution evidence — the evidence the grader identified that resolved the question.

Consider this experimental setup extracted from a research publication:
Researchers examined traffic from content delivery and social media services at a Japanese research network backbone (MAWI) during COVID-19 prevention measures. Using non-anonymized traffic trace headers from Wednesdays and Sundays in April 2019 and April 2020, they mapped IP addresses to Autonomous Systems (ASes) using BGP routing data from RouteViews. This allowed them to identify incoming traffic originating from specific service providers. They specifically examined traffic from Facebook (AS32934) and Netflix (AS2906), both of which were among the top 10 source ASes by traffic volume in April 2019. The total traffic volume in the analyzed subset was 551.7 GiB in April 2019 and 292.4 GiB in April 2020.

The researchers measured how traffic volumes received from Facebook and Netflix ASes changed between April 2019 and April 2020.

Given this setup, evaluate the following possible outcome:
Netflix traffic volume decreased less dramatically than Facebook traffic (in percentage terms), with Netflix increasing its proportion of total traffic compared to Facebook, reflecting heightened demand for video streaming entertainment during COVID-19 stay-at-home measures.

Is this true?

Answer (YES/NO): NO